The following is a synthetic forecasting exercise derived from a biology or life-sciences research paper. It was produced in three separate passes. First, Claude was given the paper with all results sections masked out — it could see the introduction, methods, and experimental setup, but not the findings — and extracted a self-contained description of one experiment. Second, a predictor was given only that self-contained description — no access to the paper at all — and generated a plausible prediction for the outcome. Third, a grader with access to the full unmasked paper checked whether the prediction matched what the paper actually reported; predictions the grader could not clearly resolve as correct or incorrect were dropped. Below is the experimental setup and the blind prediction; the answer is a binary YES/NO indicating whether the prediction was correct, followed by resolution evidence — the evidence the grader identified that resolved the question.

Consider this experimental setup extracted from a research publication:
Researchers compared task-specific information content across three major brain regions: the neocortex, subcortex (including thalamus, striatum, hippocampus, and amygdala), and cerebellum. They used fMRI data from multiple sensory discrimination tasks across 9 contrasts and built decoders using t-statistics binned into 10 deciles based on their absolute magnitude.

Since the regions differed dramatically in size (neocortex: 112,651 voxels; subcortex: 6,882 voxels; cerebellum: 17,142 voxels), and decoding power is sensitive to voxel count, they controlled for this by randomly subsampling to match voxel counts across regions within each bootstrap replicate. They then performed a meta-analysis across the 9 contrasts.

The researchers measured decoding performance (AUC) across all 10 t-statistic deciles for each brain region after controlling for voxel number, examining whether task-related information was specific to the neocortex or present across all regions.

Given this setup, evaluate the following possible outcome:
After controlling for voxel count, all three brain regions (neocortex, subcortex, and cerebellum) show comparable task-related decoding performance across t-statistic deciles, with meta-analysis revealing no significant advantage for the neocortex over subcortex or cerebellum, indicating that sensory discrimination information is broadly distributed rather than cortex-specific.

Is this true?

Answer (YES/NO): NO